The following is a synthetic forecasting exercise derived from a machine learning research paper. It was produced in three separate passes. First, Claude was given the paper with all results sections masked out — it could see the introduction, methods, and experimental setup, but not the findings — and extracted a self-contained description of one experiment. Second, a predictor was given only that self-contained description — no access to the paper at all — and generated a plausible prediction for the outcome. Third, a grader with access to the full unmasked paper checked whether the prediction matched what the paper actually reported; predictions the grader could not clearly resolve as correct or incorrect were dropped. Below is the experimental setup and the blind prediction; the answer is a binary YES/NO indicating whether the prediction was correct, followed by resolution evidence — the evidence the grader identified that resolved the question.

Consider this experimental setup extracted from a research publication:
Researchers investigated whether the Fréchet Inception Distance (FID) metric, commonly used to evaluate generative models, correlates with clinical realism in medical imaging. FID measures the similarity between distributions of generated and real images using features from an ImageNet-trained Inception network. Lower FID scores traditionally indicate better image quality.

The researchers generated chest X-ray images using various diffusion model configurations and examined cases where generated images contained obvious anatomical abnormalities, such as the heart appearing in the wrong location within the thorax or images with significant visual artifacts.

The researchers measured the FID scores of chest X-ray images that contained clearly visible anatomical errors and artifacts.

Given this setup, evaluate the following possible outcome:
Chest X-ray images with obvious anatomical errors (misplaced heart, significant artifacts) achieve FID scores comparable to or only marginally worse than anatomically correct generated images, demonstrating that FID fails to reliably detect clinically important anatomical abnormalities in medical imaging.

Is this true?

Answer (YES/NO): YES